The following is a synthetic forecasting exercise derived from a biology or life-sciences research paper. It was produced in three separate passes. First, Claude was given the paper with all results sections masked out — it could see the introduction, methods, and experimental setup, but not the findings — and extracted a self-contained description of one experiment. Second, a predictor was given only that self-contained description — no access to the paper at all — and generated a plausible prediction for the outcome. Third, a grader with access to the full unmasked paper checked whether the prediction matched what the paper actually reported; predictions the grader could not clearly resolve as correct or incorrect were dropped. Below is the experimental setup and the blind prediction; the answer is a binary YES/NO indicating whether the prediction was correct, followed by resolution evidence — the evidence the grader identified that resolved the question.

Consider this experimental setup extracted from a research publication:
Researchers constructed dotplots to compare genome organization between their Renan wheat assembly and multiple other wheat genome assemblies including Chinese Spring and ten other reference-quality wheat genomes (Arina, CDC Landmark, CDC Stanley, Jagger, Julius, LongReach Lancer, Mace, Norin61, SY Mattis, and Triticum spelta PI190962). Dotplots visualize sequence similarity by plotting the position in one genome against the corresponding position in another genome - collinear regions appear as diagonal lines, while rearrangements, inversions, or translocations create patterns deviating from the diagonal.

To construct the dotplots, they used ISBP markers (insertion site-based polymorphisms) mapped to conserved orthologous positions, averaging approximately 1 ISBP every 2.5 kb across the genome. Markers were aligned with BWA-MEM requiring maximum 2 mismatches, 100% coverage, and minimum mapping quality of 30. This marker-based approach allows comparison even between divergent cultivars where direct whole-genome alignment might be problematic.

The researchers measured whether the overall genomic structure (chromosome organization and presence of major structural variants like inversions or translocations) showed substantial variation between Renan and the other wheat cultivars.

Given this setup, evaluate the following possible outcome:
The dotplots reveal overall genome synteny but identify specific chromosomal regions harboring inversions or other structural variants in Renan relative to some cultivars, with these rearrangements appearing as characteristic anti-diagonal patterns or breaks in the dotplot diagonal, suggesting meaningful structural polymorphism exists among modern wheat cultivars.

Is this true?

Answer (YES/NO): YES